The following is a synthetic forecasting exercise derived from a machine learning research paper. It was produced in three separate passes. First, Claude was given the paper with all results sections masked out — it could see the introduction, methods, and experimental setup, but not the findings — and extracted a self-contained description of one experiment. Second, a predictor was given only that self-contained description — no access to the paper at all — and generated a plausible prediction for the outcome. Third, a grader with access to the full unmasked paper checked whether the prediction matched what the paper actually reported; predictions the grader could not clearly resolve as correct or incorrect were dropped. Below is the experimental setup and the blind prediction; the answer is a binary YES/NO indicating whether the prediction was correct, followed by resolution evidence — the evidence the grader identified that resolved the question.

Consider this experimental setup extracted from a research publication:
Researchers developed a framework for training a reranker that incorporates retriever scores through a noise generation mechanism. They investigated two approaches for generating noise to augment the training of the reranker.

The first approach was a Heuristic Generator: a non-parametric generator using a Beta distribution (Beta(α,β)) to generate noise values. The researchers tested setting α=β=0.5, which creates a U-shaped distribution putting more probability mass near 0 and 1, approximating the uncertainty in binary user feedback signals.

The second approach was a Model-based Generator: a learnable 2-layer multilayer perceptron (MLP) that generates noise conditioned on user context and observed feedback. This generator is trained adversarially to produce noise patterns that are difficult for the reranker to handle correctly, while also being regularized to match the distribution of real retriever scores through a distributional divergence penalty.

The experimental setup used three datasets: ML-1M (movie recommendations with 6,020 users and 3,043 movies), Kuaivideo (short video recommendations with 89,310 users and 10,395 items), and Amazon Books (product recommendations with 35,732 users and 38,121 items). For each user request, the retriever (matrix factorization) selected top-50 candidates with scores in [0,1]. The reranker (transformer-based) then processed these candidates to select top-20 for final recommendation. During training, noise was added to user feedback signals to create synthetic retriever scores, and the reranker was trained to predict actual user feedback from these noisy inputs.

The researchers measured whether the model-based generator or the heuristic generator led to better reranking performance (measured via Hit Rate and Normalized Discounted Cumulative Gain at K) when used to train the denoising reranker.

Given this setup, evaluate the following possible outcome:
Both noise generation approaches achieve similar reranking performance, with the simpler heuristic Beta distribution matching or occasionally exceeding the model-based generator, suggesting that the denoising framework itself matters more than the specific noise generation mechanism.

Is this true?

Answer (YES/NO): NO